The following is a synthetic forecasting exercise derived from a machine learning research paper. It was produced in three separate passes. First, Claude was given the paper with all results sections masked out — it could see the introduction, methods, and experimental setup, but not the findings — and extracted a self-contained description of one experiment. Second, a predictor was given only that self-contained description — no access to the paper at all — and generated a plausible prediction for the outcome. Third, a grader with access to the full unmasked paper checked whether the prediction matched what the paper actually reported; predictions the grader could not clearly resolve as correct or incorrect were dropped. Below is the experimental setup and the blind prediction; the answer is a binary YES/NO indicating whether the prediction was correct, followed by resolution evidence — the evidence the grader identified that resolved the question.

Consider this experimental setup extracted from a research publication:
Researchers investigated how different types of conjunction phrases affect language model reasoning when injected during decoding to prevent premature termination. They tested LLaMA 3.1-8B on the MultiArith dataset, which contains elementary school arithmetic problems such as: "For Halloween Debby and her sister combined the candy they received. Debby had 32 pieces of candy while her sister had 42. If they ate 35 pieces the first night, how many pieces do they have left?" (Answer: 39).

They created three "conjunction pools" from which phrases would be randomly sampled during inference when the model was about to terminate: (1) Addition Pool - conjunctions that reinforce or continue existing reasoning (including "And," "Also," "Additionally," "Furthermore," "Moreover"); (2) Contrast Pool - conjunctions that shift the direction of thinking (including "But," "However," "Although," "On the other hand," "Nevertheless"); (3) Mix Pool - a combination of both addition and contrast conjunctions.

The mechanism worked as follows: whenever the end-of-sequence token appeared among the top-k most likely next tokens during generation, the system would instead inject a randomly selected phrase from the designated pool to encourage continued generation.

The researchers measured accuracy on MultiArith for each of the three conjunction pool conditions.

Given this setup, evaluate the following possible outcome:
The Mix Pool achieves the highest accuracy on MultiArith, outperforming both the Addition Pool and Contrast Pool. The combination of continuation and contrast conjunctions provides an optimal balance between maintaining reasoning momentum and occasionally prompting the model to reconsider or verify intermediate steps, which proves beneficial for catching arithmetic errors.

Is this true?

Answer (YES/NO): NO